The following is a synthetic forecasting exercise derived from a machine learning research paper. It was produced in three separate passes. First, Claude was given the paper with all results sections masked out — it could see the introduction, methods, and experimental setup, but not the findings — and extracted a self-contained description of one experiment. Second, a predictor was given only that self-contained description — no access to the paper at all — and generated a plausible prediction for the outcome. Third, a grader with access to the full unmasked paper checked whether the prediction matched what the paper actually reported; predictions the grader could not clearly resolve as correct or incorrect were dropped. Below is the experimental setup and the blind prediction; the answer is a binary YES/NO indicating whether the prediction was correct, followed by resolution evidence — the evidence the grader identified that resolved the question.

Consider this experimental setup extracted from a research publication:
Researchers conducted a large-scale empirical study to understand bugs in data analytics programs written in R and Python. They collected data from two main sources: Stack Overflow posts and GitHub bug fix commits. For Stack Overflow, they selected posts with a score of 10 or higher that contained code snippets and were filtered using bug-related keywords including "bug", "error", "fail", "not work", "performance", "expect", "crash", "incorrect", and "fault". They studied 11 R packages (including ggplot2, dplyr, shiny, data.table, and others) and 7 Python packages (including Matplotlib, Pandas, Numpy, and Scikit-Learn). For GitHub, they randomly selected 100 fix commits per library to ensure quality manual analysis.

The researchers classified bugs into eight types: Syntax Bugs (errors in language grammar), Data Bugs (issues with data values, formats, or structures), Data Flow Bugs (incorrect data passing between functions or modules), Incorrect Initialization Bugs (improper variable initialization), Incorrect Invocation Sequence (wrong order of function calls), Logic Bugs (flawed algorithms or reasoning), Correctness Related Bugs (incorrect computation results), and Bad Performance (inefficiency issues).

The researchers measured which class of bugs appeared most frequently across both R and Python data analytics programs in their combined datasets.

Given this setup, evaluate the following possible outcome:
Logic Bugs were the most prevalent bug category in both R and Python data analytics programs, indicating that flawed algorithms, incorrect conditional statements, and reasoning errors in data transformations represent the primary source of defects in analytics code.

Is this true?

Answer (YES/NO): YES